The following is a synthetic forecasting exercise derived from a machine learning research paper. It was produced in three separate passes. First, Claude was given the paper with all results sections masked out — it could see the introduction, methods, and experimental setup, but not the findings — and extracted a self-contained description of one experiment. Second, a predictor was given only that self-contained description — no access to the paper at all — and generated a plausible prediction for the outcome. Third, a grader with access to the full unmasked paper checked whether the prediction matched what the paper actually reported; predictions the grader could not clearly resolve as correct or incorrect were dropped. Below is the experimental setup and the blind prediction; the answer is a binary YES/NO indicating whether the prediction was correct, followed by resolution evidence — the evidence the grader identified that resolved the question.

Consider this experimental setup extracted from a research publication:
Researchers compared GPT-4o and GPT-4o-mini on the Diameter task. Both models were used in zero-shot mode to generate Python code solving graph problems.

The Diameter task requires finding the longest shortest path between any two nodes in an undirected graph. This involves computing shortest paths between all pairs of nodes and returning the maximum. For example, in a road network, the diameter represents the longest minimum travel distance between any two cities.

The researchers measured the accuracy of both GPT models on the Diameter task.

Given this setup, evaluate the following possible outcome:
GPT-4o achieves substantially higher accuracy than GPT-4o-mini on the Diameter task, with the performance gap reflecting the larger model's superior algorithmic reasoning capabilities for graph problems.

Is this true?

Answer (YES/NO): NO